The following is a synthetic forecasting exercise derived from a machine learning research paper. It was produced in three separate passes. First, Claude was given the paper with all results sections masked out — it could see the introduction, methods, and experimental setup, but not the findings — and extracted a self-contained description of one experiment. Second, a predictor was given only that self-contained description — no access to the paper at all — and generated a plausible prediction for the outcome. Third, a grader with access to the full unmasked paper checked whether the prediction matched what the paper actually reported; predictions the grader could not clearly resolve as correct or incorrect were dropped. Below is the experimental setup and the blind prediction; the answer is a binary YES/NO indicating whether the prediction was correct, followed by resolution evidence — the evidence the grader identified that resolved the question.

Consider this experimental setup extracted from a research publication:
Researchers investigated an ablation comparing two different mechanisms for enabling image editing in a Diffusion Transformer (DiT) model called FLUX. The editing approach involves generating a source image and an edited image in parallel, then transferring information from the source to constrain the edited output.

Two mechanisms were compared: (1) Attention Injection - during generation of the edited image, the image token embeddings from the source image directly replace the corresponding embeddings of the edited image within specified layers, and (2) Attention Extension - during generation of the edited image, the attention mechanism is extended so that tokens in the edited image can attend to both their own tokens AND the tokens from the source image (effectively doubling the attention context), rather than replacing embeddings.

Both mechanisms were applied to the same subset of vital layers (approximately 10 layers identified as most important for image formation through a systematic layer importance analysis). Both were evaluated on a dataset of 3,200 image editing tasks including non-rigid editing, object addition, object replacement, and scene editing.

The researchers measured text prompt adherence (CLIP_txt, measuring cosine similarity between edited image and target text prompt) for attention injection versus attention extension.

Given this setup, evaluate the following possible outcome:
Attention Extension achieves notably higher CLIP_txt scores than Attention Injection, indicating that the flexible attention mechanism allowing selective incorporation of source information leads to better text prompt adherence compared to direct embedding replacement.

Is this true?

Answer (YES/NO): NO